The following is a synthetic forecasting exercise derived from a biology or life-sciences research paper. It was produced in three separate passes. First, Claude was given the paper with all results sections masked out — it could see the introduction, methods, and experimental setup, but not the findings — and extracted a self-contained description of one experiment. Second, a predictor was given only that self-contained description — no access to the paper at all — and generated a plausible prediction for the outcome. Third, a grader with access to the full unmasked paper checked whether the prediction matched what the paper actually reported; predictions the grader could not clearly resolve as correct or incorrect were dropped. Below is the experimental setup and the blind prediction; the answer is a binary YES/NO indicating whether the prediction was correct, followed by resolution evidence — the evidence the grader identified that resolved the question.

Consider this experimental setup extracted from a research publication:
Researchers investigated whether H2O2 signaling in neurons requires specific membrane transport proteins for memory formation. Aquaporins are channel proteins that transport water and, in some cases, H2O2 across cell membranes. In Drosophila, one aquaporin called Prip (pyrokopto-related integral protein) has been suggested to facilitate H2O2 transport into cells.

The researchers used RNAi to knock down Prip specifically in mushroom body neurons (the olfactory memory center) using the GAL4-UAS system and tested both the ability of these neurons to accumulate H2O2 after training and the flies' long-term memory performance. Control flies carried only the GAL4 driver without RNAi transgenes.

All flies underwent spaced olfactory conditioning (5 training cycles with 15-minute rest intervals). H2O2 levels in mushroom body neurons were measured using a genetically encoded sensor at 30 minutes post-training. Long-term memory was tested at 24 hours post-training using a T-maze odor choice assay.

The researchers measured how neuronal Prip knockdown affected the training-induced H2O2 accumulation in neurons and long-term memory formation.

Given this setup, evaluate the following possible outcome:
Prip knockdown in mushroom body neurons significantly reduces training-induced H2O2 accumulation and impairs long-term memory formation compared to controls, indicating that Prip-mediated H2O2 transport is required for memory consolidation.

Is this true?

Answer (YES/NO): YES